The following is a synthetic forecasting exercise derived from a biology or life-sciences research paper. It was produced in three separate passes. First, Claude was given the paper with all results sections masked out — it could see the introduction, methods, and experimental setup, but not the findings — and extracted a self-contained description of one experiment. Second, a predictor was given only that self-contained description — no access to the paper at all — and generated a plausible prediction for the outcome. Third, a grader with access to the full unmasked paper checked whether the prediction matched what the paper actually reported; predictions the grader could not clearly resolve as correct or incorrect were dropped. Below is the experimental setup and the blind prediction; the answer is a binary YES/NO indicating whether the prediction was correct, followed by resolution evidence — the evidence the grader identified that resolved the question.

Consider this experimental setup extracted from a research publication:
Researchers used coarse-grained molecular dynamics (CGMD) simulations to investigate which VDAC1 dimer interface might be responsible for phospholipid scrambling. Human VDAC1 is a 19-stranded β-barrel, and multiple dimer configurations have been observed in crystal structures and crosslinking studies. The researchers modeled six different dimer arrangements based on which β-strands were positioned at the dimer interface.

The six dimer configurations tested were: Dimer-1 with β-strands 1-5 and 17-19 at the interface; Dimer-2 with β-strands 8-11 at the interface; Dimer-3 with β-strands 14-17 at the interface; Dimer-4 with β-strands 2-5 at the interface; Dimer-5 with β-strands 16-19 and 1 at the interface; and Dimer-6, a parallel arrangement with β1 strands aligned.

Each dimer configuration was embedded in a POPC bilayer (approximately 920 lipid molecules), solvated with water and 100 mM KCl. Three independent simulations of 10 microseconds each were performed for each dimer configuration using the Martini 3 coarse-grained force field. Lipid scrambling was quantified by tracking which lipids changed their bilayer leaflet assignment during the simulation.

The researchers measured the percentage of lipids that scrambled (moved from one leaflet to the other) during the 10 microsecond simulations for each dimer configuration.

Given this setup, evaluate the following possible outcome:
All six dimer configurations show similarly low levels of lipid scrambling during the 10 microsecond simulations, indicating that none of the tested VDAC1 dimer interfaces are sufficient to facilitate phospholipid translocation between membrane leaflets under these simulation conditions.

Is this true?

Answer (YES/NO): NO